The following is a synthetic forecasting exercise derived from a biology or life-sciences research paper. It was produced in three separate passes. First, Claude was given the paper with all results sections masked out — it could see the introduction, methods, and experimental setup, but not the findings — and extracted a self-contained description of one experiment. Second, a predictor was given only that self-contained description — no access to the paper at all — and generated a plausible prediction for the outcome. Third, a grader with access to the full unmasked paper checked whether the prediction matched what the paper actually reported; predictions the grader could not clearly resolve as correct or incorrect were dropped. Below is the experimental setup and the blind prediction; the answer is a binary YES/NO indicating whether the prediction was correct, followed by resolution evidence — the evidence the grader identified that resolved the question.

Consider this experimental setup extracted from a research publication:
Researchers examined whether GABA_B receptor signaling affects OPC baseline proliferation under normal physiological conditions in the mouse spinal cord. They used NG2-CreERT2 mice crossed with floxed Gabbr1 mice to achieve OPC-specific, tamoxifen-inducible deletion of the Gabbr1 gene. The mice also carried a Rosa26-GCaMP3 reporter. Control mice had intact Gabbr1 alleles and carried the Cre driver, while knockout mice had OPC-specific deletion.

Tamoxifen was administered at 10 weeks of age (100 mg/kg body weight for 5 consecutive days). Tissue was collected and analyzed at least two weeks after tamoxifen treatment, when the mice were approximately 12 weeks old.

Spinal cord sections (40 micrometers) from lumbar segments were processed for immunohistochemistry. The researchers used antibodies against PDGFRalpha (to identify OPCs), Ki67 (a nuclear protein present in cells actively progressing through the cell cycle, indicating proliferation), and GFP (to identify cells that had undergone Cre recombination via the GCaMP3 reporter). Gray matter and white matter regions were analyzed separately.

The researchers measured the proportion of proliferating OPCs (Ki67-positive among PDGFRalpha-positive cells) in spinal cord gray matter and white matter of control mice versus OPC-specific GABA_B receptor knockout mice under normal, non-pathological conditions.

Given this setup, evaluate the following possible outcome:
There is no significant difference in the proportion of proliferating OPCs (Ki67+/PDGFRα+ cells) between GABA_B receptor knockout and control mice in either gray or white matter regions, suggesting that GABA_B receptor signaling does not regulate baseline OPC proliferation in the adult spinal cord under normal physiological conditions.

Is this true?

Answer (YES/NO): YES